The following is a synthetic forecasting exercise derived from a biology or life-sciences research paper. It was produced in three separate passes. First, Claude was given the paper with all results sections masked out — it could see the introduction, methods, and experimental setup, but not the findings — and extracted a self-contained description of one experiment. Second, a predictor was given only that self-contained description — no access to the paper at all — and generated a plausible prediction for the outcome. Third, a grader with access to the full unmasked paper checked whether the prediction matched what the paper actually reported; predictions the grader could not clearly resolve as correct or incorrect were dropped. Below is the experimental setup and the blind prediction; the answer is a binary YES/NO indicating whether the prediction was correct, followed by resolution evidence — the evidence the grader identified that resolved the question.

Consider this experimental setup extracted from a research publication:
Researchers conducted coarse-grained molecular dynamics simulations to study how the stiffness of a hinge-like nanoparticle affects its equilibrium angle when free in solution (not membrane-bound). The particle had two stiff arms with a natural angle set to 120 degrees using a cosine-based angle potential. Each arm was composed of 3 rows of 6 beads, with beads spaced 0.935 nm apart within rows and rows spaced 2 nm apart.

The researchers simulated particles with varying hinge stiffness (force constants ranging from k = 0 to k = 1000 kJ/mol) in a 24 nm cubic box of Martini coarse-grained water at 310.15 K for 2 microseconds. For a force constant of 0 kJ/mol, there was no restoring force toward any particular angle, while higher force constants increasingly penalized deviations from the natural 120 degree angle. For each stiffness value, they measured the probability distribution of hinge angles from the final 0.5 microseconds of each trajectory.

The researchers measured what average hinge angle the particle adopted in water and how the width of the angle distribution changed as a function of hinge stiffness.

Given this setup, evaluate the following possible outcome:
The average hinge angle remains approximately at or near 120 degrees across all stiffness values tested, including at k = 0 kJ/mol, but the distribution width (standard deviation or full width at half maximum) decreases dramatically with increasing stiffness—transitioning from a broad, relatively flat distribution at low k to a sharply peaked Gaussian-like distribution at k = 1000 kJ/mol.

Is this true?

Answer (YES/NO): NO